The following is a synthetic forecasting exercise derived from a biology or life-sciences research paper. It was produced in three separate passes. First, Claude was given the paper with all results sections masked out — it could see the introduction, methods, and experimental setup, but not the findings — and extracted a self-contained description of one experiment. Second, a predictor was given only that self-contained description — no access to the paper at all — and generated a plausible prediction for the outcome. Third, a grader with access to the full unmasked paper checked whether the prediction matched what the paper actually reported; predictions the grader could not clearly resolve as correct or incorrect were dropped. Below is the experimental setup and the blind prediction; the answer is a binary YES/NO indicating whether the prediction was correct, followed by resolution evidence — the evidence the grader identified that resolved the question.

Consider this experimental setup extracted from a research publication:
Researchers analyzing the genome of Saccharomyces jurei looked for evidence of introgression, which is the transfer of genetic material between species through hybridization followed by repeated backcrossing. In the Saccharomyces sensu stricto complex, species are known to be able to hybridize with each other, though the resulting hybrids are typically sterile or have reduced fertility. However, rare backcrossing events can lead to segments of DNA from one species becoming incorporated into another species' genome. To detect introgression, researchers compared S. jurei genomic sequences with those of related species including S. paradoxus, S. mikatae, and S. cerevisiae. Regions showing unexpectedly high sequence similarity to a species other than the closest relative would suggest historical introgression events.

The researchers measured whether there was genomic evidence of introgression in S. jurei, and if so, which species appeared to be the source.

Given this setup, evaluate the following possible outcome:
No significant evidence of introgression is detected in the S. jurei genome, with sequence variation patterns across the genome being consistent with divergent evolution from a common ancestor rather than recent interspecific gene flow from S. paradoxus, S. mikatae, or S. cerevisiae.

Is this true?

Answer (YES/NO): NO